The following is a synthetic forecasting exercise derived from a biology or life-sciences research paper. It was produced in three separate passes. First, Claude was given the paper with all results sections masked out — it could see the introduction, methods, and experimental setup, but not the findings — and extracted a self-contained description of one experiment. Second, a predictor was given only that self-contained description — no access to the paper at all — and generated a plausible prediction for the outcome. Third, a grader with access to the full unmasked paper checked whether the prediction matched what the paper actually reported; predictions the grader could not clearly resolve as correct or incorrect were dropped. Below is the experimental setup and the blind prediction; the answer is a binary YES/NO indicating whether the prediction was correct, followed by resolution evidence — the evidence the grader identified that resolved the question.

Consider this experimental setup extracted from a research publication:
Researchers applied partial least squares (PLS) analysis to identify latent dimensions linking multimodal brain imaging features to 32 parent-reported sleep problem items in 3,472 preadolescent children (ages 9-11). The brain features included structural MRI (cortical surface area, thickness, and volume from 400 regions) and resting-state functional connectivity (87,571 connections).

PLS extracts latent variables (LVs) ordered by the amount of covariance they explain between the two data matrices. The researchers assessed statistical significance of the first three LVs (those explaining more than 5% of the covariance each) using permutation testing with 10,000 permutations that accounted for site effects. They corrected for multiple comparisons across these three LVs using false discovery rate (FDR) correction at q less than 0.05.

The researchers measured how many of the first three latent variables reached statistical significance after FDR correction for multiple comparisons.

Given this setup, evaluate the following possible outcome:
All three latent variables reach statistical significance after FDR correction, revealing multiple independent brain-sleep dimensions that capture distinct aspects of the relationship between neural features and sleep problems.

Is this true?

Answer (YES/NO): NO